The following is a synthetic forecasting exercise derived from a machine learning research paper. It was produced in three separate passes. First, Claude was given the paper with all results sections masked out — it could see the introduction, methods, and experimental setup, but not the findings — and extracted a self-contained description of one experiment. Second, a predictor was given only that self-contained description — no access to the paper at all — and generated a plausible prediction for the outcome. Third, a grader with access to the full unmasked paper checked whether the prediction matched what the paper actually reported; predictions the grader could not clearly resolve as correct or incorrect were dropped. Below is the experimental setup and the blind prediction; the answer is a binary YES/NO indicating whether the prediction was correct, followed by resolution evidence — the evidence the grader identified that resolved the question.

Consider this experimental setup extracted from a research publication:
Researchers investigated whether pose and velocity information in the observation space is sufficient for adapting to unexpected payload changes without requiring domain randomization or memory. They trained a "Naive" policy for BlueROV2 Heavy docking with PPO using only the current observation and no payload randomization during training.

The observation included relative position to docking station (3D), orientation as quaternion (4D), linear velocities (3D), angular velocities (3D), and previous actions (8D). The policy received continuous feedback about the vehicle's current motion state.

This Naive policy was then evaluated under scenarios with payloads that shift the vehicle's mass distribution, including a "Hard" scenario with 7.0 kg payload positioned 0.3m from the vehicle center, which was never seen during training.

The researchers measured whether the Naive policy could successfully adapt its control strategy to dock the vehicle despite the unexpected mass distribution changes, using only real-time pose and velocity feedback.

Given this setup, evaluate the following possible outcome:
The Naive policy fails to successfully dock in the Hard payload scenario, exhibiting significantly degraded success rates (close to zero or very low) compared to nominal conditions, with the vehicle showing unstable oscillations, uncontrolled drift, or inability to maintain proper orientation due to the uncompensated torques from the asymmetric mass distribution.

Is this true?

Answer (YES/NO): NO